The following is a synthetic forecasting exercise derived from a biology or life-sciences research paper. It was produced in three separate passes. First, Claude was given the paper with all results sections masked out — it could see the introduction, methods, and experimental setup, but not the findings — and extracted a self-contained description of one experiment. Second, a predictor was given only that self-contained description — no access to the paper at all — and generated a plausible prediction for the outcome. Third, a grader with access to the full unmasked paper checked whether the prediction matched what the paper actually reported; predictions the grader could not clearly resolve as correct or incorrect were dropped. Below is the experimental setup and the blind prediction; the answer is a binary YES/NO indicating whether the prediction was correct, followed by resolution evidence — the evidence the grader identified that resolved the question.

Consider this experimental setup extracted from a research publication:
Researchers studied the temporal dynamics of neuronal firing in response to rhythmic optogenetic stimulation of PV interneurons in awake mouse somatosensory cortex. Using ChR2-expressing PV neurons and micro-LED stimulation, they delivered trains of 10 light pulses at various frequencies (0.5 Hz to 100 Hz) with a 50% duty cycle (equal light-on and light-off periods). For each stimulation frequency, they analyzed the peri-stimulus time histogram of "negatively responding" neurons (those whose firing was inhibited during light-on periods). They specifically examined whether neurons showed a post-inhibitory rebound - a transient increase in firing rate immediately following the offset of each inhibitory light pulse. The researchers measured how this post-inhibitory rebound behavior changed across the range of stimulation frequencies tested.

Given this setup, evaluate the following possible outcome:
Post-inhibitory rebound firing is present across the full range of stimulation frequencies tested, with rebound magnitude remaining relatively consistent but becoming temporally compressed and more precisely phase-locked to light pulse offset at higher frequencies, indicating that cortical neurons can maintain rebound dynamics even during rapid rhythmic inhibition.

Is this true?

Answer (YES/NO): NO